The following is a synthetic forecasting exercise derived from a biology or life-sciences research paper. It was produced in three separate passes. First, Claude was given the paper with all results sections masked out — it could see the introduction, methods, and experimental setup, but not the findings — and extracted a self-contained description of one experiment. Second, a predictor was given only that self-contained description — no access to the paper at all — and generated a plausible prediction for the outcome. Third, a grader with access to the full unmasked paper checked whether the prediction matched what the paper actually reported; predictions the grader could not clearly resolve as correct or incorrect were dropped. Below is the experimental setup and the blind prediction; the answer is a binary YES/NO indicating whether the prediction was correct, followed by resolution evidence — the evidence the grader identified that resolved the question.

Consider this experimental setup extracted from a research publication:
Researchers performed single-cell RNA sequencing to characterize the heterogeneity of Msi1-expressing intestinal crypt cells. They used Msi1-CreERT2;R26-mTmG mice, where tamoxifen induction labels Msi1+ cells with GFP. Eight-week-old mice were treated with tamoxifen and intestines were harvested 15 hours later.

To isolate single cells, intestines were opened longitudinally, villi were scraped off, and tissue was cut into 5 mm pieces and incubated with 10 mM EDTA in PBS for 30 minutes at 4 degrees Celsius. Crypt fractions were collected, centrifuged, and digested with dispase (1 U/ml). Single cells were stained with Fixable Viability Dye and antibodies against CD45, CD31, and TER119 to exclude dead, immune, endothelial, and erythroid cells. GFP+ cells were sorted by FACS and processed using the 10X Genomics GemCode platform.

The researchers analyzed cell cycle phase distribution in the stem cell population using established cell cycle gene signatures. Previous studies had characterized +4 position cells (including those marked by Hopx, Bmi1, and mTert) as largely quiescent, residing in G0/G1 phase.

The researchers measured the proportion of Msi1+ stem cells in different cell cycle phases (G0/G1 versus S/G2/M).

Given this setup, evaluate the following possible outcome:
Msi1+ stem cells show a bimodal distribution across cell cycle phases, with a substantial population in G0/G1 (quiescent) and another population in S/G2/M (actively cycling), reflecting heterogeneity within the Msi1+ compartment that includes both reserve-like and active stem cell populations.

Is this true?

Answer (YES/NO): NO